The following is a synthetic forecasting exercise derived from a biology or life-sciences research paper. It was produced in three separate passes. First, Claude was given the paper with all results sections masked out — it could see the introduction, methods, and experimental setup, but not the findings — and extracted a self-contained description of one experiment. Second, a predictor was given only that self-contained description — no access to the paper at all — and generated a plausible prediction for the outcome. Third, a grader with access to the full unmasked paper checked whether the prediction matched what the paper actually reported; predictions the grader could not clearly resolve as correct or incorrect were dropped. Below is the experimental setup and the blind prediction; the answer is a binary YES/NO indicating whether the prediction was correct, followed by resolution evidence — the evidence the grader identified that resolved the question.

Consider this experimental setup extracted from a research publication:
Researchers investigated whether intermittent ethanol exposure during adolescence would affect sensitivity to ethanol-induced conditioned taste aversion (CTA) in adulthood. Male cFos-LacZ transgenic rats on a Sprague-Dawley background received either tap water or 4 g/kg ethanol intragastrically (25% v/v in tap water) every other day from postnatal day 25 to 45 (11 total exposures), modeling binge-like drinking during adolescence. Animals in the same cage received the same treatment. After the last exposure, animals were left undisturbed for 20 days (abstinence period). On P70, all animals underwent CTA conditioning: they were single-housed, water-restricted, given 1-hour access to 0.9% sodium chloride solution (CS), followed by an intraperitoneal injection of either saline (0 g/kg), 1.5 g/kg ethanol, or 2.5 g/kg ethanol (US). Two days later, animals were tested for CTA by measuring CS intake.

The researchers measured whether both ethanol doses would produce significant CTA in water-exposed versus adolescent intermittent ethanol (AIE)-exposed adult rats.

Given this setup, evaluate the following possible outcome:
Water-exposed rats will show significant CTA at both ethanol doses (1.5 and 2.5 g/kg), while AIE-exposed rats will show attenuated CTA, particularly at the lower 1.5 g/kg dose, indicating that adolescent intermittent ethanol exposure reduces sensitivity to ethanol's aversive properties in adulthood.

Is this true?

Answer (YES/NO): YES